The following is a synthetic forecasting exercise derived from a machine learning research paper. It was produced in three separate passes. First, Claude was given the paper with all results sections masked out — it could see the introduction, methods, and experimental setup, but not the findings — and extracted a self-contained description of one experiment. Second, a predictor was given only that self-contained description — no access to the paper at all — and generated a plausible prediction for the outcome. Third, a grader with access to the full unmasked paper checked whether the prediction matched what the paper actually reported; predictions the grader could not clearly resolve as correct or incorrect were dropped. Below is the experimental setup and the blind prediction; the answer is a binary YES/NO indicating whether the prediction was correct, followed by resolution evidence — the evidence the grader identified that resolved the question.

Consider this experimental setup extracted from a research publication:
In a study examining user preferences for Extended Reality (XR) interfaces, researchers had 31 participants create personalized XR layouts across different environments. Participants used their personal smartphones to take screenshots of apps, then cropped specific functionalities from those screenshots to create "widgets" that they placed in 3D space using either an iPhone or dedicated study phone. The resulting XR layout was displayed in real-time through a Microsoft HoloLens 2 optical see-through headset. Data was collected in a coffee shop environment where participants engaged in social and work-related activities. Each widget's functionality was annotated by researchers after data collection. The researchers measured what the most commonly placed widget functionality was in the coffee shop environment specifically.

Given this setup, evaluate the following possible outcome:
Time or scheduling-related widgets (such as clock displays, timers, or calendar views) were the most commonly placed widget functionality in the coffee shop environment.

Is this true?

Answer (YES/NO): NO